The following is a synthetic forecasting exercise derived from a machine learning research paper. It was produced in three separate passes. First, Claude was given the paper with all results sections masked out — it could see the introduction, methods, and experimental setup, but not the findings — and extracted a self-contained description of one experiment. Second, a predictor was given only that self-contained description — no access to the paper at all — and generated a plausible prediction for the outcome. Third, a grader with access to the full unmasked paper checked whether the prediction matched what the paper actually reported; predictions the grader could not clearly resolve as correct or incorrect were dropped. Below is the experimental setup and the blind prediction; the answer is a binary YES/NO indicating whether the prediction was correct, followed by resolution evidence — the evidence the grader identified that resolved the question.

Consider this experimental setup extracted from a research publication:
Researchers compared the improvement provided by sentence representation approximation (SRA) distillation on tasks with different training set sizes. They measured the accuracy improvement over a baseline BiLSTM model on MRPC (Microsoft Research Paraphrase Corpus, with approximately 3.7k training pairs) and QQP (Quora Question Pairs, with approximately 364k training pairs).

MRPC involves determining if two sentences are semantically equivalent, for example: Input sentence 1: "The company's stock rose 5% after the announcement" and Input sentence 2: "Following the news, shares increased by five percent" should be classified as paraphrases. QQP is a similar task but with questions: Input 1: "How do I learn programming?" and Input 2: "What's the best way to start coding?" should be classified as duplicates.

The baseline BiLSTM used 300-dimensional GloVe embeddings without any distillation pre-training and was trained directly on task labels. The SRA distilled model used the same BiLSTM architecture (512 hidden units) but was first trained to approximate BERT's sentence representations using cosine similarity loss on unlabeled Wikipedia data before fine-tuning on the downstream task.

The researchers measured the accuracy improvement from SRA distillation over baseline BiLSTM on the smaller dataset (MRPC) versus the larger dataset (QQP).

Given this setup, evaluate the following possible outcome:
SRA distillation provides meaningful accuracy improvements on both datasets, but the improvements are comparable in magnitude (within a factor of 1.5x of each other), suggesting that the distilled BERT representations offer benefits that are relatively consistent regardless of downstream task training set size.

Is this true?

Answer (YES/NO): YES